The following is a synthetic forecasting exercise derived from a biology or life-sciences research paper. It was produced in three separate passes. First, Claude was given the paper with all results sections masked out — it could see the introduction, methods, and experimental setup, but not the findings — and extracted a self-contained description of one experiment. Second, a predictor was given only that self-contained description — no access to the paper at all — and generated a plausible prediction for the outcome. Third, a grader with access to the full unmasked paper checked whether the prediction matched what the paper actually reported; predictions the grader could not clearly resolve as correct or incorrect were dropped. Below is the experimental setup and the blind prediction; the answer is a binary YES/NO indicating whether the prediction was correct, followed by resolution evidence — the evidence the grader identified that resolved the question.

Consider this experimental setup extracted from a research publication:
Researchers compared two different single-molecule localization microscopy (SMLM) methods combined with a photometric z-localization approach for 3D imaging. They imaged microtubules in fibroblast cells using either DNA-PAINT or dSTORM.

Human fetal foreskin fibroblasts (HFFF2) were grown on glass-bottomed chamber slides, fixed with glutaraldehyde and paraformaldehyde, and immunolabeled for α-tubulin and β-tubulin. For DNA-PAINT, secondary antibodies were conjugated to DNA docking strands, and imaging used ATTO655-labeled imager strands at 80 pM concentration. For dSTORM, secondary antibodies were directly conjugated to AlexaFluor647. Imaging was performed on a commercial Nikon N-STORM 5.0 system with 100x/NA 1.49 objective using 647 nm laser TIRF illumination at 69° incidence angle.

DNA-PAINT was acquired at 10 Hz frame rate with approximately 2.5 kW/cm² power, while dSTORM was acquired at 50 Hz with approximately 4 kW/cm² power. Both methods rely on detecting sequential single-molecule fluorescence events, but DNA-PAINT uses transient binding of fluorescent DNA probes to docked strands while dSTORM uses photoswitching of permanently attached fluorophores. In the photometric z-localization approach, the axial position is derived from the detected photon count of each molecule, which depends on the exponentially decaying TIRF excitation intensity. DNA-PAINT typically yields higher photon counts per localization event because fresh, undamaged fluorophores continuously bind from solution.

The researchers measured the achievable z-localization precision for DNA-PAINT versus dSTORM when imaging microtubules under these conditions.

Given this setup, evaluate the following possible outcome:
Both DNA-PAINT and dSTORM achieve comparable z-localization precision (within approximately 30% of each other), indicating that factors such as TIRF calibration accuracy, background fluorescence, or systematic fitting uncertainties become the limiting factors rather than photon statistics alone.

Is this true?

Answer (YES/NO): NO